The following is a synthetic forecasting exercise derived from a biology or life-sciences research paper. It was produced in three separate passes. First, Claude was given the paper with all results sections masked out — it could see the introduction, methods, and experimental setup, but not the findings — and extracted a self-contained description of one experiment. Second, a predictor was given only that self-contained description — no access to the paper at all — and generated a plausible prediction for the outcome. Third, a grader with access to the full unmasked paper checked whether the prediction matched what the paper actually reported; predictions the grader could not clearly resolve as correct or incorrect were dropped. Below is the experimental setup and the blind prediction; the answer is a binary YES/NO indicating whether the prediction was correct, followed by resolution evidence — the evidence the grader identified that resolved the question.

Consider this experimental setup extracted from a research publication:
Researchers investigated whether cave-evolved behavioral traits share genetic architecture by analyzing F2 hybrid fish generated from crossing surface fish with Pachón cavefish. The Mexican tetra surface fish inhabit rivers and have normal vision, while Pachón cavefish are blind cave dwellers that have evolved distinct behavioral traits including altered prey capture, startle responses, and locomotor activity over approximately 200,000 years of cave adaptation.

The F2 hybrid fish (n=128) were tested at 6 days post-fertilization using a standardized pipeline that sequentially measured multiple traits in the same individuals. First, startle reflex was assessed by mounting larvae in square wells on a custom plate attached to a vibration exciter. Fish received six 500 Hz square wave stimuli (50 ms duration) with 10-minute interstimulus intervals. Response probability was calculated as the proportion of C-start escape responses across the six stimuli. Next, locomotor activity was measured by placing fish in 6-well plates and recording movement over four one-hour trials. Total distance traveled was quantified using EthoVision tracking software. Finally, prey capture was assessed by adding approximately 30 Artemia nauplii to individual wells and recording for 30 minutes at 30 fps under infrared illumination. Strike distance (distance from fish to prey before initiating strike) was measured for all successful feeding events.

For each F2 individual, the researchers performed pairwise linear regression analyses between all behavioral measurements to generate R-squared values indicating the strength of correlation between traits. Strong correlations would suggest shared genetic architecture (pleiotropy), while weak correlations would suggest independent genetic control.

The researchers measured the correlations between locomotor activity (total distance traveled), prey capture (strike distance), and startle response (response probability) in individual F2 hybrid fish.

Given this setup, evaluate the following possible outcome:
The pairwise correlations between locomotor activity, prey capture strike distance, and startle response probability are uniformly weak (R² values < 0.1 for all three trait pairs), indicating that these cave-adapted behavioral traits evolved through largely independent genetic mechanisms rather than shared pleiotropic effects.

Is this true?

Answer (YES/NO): YES